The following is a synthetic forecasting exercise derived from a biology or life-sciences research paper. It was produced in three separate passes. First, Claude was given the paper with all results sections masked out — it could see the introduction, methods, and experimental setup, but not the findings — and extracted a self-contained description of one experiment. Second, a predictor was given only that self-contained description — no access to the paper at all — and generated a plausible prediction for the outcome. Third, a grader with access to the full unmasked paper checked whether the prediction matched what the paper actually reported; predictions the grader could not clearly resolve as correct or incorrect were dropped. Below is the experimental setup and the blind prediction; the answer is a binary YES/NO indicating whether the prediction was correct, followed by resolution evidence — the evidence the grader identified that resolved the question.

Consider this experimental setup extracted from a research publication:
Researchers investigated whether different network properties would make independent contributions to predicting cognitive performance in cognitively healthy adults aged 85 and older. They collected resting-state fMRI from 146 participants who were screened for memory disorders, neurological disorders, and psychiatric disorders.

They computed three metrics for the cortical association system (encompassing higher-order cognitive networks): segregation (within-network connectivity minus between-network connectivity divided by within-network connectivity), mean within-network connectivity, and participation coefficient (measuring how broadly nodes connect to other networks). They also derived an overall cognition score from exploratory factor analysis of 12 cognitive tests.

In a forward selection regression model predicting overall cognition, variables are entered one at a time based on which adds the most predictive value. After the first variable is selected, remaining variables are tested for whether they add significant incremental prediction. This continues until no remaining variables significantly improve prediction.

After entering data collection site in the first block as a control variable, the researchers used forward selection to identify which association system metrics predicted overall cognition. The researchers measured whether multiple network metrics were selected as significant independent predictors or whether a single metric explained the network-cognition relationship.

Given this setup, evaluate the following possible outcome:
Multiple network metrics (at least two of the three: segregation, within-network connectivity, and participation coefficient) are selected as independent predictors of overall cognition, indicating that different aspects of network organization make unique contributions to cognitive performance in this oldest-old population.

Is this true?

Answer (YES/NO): NO